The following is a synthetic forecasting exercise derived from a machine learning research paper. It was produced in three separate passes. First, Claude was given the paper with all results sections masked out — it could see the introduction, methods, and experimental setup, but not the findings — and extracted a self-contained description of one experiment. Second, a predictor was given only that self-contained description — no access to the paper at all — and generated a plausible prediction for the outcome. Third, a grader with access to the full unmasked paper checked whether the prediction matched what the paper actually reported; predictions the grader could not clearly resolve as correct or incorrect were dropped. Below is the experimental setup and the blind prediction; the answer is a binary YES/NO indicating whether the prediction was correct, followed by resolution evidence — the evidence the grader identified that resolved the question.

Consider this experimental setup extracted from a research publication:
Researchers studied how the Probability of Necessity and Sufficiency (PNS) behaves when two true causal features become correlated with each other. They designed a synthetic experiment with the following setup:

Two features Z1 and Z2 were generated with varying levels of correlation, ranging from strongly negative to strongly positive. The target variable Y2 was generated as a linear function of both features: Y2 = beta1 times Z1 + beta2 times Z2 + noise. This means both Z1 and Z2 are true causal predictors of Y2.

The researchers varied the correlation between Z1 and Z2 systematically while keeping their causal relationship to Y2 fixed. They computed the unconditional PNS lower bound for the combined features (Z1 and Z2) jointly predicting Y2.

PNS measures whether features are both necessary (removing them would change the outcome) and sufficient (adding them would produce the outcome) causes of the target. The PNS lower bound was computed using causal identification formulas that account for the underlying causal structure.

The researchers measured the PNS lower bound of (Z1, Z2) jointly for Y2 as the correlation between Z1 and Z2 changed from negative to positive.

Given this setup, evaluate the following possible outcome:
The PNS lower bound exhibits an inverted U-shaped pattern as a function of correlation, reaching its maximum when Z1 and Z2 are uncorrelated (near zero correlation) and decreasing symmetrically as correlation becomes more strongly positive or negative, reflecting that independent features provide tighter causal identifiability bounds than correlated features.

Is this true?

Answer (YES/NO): NO